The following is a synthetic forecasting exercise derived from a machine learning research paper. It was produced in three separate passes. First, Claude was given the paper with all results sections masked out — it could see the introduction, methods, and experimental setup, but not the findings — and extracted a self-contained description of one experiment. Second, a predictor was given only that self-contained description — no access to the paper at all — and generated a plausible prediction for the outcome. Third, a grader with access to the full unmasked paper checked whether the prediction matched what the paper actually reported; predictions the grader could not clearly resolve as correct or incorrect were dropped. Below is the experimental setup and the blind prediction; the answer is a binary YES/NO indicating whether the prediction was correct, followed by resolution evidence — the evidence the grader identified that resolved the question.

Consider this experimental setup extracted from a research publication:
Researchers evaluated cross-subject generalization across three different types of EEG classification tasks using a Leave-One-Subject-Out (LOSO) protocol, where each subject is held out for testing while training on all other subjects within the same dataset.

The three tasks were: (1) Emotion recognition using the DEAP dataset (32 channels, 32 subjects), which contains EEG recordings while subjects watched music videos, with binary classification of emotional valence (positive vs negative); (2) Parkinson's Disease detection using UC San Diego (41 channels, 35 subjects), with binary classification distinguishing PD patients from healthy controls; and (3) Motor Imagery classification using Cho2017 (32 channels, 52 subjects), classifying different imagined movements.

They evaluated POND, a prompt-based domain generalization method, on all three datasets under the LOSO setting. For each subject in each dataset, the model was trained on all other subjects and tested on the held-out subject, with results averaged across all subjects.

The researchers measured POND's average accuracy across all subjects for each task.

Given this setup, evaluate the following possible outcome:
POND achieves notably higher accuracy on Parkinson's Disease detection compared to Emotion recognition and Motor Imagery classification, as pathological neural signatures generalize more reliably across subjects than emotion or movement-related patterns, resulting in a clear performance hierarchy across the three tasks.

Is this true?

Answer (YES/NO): NO